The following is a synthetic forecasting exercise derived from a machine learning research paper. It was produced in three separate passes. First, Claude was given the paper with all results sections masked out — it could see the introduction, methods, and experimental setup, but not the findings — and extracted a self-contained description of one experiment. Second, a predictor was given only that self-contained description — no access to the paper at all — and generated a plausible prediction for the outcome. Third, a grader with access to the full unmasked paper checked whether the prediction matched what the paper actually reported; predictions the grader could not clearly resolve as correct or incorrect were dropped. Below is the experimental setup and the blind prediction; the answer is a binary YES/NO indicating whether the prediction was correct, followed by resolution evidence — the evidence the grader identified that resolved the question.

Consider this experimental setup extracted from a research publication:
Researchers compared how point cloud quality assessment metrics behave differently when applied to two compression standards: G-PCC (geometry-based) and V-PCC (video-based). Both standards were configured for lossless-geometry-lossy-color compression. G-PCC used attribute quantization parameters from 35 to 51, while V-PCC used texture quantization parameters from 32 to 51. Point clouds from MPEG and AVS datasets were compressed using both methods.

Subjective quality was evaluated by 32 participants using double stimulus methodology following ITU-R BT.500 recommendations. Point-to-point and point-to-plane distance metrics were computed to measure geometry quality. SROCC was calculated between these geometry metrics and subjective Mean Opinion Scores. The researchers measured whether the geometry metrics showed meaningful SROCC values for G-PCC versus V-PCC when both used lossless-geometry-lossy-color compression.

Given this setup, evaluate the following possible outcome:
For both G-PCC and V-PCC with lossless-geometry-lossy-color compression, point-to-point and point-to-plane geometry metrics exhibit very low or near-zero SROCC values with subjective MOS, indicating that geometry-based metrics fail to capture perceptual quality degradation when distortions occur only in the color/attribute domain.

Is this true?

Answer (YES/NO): NO